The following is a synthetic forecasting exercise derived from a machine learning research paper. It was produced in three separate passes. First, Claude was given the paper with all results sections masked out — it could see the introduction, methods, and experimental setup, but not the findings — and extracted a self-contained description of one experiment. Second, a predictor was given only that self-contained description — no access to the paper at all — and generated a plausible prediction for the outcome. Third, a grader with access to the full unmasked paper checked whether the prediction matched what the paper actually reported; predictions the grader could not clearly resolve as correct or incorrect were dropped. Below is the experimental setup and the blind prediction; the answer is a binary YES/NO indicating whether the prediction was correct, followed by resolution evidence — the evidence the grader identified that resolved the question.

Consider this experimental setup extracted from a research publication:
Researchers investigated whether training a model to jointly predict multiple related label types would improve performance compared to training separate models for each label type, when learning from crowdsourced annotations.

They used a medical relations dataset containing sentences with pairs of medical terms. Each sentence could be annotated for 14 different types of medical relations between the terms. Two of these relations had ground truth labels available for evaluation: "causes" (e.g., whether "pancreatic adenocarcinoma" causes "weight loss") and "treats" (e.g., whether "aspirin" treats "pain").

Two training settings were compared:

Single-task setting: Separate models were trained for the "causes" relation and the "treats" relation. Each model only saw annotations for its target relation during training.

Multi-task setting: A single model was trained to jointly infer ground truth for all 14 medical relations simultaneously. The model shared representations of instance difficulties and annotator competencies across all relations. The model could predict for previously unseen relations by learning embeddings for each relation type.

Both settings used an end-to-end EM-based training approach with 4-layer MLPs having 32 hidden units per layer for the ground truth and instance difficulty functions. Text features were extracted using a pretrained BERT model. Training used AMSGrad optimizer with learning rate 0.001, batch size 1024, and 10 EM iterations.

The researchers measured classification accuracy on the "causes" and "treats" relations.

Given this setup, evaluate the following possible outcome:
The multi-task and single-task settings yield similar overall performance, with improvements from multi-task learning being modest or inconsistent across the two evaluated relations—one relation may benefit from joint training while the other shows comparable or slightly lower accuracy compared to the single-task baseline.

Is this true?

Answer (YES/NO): NO